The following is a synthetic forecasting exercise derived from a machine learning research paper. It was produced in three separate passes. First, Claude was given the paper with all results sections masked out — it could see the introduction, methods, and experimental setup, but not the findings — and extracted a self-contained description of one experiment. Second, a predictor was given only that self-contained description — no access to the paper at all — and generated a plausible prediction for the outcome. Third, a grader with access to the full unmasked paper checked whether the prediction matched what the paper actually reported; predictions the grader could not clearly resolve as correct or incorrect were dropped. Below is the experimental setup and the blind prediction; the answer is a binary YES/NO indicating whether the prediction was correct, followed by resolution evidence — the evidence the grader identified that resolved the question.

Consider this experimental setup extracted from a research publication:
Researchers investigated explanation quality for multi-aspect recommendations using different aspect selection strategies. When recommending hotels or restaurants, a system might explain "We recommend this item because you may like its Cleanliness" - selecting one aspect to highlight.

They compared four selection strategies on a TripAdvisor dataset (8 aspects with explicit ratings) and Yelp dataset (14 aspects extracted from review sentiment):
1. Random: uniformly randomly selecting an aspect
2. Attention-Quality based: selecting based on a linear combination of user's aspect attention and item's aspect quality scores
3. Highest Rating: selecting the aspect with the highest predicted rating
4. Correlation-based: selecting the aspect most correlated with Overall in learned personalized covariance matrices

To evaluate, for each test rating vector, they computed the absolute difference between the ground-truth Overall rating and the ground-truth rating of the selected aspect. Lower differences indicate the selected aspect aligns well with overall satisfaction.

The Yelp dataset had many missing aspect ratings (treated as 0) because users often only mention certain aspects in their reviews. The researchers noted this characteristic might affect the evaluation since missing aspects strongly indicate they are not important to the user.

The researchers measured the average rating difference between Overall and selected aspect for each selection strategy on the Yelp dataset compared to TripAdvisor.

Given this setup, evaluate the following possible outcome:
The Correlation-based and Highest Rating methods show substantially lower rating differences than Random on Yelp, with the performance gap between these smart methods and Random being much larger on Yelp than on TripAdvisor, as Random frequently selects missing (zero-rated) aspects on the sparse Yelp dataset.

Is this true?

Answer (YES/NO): NO